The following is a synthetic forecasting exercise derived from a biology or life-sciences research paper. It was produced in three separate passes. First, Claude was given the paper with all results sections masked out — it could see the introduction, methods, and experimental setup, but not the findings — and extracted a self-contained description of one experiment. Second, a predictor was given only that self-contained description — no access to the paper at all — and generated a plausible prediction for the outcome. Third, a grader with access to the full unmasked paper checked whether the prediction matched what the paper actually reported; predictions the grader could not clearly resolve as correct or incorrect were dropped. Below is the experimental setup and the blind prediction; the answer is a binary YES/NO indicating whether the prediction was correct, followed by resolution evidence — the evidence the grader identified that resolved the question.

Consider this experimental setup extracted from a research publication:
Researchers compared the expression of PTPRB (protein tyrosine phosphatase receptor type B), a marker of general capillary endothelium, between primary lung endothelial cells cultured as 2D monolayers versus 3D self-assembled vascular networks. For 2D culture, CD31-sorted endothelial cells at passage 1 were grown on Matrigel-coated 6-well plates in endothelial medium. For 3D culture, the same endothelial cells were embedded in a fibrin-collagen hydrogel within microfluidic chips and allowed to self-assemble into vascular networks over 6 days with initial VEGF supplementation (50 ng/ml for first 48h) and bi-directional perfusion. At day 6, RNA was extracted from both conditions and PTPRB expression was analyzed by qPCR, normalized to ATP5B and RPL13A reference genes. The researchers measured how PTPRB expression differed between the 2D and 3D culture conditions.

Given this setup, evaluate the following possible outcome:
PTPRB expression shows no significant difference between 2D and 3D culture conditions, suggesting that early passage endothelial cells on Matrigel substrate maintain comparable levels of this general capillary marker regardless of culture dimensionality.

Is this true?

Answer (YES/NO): YES